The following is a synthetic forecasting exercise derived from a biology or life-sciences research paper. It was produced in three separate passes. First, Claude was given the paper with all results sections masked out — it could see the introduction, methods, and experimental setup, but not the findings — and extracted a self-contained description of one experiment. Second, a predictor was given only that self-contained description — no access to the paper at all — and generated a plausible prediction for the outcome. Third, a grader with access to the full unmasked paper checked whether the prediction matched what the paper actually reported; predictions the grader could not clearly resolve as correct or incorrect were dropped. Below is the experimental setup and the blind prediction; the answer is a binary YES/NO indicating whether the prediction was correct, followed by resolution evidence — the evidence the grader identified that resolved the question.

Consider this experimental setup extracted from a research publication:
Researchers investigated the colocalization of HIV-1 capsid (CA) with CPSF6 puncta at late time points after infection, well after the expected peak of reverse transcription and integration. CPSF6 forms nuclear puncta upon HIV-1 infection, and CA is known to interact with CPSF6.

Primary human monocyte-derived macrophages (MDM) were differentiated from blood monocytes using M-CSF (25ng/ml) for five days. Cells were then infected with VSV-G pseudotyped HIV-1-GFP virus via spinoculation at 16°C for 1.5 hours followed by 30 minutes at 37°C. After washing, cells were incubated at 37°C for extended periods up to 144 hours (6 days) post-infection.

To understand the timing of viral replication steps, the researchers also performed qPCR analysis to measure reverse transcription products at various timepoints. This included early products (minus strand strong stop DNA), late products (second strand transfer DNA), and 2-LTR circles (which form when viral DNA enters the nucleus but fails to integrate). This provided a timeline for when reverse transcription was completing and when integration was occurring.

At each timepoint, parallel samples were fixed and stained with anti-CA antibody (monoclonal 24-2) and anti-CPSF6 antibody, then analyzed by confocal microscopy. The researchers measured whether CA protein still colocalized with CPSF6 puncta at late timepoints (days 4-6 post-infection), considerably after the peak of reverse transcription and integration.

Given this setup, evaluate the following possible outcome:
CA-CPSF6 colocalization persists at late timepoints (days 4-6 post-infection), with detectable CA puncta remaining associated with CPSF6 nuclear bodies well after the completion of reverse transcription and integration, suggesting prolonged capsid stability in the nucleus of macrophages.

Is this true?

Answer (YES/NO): YES